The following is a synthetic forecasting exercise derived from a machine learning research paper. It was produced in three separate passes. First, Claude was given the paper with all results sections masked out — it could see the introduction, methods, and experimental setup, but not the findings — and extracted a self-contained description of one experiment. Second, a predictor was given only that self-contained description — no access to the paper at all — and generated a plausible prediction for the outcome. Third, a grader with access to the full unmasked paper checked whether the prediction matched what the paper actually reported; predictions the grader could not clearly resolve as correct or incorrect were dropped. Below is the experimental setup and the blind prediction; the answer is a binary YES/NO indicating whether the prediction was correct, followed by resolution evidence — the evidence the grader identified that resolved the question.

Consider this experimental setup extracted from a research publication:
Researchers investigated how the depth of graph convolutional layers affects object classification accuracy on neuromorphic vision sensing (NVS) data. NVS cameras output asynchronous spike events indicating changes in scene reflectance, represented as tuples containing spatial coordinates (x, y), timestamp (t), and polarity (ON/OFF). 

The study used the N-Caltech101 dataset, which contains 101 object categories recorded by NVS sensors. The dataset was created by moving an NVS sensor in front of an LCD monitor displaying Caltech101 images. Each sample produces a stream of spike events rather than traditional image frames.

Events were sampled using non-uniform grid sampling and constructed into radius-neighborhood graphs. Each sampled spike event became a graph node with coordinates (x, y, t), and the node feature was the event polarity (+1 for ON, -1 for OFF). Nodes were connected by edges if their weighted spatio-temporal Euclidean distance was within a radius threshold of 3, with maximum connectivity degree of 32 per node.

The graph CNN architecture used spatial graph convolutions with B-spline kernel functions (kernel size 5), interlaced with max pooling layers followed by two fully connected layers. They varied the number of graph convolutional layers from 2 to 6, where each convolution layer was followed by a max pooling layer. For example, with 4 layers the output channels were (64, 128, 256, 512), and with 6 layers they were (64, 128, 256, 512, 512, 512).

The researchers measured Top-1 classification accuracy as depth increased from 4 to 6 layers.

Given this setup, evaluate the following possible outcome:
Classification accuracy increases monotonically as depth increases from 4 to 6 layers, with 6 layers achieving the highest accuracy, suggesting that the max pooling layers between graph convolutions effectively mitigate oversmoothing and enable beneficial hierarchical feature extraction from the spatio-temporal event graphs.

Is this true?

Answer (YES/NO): NO